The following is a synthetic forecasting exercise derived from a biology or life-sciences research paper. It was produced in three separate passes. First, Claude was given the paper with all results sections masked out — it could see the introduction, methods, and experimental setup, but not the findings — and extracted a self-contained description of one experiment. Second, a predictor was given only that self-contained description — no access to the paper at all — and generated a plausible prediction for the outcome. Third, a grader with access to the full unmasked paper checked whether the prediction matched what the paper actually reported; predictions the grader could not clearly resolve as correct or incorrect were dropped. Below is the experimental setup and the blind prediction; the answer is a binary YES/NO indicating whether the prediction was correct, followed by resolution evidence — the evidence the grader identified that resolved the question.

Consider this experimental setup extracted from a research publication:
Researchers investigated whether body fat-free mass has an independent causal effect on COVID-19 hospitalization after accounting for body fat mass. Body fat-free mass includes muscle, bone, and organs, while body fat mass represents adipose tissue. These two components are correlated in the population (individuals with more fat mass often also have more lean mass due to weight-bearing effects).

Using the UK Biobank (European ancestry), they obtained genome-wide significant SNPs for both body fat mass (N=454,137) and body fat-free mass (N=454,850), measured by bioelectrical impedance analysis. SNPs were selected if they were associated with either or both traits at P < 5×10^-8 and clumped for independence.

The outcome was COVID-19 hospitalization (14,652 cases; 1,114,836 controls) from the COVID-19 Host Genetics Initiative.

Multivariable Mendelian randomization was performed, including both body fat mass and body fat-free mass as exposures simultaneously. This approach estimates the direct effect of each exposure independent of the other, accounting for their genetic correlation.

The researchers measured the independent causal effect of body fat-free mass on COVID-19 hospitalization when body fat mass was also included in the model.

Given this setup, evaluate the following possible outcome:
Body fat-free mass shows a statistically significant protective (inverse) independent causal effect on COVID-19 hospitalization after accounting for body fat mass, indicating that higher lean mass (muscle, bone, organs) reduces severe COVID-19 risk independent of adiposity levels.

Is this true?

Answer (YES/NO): NO